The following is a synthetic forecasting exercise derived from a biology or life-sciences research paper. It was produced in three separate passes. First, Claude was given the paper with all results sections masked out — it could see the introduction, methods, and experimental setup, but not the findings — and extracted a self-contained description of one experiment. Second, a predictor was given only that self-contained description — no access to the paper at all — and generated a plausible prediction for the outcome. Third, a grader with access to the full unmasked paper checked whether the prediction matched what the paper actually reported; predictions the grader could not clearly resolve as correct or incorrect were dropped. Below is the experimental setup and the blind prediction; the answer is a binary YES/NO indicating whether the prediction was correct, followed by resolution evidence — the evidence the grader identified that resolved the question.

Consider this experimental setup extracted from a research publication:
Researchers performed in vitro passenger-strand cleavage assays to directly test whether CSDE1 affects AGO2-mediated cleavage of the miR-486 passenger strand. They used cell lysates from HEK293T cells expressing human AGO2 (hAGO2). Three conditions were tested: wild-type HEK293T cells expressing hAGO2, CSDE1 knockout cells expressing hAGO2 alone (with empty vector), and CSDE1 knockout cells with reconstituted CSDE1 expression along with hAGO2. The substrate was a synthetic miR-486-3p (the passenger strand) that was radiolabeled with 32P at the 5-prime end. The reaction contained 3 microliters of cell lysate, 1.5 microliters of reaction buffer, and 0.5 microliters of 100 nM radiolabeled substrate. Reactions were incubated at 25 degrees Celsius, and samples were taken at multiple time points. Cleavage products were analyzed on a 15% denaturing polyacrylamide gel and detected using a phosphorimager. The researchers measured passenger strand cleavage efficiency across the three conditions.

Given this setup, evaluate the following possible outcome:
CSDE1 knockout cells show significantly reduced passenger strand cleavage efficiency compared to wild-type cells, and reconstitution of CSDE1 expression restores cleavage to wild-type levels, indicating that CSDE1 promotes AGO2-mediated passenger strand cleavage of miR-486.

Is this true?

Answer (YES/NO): YES